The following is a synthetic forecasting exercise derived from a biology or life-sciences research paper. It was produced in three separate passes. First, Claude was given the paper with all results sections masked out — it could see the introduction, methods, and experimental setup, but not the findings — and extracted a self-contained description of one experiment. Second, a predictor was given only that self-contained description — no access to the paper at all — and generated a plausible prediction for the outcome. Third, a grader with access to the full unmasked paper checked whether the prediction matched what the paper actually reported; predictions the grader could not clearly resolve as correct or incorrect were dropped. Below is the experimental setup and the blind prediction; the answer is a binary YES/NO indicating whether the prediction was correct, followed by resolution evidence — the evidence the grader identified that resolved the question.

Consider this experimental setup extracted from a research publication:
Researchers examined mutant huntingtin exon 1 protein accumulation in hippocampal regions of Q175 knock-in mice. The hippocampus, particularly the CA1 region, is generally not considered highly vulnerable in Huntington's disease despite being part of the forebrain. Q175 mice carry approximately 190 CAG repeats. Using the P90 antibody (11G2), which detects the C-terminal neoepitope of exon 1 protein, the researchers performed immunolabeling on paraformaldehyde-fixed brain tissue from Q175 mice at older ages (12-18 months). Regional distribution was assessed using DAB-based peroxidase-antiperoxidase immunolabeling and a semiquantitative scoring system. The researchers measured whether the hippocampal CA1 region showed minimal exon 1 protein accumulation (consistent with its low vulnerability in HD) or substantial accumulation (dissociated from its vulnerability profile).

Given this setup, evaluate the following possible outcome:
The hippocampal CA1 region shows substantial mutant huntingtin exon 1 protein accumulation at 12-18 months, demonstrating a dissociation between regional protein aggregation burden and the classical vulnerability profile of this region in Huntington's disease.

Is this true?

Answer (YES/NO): YES